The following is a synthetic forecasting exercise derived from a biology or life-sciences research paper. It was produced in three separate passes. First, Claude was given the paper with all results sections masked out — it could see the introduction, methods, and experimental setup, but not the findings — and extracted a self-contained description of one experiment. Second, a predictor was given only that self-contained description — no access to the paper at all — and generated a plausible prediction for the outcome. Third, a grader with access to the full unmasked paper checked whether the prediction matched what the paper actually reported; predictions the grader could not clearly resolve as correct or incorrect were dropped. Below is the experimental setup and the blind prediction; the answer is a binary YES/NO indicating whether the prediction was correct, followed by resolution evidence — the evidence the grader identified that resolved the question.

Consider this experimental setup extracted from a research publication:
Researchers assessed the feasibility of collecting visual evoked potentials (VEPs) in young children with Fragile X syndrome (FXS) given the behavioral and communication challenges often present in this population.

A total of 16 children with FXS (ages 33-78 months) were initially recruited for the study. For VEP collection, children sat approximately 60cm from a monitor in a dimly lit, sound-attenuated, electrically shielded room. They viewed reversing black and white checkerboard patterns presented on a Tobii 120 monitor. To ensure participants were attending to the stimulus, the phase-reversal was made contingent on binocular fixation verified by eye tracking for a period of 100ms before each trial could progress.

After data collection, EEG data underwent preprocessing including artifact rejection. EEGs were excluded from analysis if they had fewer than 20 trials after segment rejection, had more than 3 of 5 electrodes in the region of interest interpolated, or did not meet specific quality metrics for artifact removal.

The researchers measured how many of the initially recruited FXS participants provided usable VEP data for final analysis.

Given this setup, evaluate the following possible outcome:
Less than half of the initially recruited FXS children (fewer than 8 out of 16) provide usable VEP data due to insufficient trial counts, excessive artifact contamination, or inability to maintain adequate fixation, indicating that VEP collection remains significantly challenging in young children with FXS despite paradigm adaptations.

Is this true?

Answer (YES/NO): NO